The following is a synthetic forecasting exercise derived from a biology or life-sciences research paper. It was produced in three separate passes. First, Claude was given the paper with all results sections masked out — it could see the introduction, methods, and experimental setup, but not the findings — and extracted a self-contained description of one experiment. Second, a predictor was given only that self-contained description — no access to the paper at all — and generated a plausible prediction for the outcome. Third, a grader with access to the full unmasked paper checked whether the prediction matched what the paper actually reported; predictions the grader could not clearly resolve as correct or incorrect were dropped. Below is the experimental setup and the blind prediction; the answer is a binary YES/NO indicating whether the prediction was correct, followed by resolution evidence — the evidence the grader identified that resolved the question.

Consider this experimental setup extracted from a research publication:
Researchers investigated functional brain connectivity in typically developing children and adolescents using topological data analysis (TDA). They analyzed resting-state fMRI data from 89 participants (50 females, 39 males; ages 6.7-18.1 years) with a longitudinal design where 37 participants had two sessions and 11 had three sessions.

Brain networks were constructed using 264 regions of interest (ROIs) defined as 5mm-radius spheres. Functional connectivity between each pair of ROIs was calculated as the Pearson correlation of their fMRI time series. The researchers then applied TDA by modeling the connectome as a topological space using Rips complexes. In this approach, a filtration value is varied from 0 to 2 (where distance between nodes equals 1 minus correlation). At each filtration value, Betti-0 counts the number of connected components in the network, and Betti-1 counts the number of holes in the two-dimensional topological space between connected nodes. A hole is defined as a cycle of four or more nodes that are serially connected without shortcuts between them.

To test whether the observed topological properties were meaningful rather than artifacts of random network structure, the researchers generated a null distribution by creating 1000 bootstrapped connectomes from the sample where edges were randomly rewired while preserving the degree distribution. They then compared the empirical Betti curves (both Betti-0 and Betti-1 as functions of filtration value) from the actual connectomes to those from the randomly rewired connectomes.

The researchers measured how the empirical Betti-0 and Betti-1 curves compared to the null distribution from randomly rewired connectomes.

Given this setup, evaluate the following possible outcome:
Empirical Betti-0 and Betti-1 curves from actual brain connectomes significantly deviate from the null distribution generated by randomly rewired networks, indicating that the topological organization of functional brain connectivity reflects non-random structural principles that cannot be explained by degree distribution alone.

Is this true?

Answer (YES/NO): YES